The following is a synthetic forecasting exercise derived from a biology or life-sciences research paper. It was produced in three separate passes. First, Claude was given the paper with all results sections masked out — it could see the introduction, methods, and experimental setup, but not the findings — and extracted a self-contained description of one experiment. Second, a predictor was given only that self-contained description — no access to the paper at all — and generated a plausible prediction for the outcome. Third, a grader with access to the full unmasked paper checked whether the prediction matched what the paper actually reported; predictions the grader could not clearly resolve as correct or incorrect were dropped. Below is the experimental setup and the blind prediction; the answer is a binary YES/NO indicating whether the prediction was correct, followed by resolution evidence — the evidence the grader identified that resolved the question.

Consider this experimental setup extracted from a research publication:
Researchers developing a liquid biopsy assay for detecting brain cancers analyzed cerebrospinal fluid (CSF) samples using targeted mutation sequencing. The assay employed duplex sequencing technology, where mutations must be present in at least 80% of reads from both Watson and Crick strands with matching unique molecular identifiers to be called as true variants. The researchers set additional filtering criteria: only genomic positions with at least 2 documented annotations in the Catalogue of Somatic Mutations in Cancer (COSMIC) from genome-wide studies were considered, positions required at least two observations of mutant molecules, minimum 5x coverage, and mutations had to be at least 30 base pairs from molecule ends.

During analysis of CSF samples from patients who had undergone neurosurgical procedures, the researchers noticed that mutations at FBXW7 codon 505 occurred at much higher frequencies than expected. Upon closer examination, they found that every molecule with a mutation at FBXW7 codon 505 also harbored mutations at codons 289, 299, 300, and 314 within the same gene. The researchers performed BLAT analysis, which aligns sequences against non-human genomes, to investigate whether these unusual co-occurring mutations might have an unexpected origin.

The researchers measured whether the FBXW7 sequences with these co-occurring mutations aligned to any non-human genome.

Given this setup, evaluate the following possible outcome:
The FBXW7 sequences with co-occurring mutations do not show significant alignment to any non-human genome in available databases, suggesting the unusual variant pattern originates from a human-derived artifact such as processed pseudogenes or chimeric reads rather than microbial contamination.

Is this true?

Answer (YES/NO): NO